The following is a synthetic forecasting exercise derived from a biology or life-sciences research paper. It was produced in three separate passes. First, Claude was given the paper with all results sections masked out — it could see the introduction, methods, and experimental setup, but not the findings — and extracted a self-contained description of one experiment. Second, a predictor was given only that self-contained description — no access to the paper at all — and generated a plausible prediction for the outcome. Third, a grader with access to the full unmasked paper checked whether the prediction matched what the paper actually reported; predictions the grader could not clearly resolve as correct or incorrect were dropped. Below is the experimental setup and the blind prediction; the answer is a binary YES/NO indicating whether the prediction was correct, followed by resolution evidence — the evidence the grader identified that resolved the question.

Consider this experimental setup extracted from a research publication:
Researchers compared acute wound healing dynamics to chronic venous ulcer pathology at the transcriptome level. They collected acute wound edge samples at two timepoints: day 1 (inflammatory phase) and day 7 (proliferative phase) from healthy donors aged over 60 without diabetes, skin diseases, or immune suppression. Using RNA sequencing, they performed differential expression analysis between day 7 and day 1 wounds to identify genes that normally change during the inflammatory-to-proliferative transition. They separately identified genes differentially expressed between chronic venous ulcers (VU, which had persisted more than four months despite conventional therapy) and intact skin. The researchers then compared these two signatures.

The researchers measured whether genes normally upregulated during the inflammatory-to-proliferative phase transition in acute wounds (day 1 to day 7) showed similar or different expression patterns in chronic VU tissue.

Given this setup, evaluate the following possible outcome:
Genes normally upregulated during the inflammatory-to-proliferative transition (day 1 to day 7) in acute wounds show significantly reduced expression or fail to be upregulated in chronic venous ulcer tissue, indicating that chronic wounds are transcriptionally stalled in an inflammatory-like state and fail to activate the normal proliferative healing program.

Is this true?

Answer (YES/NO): YES